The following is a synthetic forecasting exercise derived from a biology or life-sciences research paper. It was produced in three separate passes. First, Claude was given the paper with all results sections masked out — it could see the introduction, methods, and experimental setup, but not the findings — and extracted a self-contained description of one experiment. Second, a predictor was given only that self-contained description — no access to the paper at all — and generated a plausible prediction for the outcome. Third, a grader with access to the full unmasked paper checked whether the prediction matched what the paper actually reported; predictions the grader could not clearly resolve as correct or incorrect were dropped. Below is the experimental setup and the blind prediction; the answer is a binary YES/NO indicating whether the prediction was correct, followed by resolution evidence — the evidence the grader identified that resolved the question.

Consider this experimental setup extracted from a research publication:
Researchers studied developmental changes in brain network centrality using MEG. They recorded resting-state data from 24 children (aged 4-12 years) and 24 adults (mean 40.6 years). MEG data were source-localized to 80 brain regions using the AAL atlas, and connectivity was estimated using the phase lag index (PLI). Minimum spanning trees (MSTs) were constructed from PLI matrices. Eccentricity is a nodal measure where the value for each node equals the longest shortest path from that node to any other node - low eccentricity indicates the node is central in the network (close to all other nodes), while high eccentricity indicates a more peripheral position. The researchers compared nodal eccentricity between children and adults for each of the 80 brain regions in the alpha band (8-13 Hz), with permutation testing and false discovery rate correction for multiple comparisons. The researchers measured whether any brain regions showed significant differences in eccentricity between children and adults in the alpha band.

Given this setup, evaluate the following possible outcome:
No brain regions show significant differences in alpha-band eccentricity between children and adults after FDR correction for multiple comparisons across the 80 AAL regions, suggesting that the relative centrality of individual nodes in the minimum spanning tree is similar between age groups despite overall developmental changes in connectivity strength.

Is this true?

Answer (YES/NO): NO